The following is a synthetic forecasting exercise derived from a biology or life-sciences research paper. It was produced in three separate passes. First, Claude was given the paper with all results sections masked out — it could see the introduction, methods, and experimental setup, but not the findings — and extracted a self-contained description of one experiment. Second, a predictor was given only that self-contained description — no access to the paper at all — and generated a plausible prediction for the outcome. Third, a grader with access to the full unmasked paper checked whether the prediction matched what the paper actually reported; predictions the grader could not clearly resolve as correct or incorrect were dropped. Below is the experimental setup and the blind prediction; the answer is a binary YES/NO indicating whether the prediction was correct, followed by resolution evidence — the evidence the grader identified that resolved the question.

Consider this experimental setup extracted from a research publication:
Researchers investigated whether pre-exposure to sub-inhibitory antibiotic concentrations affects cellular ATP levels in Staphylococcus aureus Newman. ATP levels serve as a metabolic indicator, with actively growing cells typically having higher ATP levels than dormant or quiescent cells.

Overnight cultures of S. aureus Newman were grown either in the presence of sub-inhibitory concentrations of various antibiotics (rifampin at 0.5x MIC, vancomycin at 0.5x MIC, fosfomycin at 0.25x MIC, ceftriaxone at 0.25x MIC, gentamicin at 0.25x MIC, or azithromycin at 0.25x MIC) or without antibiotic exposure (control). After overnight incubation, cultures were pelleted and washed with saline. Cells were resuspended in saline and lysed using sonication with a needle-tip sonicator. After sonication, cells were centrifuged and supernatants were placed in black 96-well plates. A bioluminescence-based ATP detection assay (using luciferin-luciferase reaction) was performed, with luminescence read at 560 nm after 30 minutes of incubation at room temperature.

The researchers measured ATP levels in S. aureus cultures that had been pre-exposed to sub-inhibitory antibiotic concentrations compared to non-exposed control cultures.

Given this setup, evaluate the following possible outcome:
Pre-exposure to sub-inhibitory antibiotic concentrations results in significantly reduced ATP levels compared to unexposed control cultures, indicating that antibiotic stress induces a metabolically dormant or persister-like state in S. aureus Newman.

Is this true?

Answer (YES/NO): NO